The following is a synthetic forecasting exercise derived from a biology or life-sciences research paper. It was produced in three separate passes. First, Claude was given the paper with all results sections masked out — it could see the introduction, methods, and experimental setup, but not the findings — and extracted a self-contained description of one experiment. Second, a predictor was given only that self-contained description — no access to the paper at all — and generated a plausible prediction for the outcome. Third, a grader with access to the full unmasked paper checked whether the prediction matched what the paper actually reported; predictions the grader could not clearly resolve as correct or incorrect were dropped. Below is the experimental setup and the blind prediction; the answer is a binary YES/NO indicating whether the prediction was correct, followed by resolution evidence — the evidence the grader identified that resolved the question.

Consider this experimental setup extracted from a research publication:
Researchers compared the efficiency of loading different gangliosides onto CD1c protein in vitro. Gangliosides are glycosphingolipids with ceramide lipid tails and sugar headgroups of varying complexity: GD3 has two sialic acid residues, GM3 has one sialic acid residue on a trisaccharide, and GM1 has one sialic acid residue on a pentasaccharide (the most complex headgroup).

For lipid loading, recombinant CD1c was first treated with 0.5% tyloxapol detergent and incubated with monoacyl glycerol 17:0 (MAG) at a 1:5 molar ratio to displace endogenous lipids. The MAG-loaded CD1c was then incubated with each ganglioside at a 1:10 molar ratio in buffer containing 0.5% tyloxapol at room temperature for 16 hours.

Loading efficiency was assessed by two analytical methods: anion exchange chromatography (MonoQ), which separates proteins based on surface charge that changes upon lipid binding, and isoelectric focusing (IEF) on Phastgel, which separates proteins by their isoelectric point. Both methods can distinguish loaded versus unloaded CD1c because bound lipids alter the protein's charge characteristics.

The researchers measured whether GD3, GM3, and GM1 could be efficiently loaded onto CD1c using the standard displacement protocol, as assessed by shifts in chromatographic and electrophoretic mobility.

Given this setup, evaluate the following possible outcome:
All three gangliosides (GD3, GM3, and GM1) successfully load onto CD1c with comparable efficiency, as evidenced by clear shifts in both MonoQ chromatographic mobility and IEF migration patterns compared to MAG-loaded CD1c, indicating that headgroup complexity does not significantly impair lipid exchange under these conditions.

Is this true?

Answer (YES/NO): NO